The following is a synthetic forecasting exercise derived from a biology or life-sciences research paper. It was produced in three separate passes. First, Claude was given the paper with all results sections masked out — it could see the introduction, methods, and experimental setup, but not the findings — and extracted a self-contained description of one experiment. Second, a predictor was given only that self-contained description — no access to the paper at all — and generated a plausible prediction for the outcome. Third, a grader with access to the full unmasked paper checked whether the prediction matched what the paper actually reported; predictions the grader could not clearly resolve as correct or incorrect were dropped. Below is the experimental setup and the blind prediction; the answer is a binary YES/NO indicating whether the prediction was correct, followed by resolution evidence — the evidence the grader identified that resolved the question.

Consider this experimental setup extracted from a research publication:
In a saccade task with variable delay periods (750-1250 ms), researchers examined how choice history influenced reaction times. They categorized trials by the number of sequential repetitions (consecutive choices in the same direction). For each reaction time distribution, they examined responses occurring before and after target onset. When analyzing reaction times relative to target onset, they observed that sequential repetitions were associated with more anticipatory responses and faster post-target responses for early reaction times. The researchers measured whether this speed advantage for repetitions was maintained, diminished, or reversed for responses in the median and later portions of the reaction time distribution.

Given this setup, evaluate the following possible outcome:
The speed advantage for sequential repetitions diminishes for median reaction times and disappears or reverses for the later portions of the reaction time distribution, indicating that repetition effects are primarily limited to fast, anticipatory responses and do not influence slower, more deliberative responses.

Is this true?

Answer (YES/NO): YES